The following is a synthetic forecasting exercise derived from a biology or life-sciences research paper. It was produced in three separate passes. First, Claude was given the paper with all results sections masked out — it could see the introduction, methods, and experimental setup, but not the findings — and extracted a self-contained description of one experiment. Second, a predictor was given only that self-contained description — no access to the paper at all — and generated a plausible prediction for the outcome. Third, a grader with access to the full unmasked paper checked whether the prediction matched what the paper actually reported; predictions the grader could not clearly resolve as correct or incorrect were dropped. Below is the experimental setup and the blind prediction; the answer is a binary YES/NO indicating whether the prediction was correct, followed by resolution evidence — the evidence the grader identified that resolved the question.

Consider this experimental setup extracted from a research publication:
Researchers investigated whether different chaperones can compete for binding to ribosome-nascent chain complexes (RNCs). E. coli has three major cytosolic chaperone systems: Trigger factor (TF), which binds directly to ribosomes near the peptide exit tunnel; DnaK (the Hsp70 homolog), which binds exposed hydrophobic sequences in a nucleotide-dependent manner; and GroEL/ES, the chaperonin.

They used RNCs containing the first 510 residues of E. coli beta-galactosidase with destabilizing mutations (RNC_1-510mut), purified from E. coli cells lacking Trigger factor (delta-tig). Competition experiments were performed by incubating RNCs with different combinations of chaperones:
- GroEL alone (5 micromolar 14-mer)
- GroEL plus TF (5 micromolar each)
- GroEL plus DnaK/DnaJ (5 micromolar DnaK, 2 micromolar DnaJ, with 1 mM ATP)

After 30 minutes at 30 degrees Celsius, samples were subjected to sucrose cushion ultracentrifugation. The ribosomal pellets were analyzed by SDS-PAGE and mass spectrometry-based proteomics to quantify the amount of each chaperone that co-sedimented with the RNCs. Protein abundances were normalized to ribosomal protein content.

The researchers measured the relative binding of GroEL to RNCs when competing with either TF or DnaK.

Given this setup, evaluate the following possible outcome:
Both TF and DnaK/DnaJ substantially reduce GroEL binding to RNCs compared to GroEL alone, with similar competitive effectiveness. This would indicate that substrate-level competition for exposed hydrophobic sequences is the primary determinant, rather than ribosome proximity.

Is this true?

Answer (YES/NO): NO